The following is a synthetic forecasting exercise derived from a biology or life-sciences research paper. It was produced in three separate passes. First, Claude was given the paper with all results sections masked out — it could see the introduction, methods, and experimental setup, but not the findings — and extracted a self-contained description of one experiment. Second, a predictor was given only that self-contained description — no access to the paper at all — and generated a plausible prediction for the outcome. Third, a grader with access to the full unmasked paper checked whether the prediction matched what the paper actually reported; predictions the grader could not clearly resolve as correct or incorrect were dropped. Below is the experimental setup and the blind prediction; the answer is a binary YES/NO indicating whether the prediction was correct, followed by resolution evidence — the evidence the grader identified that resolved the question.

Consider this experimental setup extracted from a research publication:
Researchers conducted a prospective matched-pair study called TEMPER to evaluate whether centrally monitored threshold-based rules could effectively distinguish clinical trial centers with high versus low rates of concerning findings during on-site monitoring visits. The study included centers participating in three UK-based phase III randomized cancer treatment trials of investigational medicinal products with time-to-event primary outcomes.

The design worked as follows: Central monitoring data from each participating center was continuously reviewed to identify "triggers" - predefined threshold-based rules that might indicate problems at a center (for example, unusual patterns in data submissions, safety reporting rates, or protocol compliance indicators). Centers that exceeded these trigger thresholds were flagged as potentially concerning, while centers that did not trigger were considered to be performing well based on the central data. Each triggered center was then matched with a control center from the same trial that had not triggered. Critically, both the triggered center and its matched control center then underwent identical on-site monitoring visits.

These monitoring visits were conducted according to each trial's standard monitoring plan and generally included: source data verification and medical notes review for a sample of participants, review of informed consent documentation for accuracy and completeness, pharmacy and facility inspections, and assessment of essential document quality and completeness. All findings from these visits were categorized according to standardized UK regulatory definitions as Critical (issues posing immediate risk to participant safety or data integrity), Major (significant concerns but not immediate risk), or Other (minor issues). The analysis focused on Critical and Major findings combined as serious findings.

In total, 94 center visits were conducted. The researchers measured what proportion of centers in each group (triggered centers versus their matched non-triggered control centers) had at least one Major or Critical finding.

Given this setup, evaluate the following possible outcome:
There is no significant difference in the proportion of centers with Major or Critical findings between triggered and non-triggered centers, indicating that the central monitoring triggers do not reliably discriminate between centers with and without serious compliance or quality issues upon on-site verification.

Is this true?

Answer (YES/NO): YES